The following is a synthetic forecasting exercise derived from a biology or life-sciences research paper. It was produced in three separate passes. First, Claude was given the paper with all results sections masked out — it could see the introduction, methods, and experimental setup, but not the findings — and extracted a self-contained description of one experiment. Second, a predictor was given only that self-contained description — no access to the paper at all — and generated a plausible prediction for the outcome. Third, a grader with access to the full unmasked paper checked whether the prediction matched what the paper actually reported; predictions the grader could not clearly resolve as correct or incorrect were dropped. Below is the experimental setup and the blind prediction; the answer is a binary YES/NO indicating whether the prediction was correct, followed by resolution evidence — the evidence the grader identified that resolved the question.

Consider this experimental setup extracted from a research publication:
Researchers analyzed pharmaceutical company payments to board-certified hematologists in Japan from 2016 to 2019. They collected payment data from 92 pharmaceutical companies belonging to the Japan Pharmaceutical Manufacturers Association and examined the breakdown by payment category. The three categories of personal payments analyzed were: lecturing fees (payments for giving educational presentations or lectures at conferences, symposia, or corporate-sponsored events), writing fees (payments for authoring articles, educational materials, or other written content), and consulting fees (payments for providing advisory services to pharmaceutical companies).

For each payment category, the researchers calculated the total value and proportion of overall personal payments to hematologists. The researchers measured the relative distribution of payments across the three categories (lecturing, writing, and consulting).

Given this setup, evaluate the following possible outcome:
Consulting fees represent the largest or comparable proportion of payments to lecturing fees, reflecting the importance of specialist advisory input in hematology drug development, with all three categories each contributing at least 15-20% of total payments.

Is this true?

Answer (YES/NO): NO